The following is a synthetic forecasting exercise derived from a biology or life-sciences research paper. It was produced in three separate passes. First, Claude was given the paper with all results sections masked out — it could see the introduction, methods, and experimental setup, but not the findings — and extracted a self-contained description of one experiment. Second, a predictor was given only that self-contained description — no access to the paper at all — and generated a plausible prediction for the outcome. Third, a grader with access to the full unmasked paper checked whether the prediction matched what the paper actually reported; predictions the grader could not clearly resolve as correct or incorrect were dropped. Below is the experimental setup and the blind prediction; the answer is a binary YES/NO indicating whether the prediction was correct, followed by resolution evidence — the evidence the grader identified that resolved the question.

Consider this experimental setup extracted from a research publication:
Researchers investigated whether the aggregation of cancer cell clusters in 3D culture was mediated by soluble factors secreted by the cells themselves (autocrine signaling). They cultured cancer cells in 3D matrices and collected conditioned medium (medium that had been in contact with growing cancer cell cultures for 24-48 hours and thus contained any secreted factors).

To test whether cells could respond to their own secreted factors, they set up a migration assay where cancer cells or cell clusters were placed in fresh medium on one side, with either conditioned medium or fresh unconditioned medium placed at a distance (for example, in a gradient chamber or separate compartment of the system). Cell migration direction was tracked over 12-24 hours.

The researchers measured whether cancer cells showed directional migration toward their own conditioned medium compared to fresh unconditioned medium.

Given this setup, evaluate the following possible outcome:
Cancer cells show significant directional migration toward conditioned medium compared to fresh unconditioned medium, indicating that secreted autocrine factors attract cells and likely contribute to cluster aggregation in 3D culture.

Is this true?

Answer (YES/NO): YES